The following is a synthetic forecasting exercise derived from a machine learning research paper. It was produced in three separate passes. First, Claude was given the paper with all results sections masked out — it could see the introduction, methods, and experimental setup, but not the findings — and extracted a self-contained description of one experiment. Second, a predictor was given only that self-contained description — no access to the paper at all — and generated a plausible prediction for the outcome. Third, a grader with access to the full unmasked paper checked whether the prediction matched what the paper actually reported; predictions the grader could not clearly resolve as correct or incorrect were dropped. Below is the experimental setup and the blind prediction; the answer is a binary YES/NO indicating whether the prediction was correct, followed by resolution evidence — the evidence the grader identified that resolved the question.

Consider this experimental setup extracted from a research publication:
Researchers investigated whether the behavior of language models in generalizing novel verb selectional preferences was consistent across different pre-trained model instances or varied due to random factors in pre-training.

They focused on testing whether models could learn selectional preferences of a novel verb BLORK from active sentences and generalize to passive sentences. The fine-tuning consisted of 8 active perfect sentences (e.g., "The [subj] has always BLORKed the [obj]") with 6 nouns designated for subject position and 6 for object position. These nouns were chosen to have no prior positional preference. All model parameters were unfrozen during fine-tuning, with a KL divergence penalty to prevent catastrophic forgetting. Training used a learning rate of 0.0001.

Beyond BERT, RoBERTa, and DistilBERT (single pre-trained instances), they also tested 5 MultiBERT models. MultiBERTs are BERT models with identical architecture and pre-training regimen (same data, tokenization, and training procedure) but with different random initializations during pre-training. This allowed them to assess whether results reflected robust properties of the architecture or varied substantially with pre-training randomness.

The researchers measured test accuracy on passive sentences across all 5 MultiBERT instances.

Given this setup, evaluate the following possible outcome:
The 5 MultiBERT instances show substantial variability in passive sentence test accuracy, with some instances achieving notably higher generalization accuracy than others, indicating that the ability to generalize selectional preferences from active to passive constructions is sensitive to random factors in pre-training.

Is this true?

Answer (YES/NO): NO